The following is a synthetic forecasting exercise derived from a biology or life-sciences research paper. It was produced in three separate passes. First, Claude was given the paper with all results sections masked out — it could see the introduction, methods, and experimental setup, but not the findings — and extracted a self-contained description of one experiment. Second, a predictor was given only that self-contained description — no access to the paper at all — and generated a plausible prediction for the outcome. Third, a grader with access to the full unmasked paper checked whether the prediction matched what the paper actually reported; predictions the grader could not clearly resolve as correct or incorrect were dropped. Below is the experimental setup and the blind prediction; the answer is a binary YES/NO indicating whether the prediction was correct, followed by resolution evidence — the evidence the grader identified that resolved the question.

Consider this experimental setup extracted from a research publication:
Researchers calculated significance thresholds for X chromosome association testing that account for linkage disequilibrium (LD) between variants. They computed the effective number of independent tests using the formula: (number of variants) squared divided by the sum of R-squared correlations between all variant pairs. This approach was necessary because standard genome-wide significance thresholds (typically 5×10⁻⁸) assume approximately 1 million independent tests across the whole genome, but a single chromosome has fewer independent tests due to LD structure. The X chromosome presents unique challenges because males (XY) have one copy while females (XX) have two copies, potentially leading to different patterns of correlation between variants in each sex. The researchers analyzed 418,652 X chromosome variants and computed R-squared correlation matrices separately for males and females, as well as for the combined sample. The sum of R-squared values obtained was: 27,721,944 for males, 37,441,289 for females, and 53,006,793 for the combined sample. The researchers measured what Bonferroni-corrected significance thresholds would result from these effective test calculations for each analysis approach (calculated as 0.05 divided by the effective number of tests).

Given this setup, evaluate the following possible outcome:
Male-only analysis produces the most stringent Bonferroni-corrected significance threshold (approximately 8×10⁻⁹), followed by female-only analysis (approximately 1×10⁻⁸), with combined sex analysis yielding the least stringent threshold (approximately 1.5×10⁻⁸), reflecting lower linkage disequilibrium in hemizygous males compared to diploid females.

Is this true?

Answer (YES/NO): NO